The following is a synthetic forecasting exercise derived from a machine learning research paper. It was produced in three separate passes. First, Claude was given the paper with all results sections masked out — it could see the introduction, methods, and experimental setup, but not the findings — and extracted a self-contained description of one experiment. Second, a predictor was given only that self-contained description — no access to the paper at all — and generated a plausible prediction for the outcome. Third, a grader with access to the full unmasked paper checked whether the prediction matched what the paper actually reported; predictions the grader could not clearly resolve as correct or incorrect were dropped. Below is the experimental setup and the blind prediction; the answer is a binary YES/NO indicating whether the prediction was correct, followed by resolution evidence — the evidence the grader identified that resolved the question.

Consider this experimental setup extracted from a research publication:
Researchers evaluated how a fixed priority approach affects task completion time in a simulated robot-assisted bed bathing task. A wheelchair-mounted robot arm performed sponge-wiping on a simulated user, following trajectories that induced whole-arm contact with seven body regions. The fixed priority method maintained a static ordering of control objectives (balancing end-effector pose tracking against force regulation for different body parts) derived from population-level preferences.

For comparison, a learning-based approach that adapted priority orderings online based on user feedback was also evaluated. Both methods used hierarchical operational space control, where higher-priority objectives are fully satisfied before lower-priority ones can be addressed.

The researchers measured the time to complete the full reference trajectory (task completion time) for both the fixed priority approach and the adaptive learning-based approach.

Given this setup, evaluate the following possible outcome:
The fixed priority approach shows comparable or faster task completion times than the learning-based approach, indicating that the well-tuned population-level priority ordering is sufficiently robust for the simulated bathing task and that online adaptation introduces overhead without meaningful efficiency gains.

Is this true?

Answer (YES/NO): NO